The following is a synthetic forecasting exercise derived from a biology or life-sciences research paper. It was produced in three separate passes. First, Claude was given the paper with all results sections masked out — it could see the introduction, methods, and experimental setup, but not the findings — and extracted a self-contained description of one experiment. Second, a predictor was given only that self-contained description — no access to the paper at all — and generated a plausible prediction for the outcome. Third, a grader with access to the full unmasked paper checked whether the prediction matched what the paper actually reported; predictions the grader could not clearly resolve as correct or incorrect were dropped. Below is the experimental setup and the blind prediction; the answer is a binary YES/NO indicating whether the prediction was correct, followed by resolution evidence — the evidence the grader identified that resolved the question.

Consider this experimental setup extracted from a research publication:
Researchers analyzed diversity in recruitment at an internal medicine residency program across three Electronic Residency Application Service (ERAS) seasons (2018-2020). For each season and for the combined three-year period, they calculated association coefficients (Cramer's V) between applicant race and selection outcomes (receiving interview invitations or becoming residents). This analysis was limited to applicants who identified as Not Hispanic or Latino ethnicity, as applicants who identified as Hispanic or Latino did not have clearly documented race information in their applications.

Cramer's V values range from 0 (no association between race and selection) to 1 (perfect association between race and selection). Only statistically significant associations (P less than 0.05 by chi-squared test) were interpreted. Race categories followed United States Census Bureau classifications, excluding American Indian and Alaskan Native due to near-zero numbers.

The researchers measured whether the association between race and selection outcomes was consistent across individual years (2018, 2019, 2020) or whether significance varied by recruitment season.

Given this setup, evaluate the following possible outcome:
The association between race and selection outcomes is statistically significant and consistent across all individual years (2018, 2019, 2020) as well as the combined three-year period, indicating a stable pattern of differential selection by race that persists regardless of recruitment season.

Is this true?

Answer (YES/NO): NO